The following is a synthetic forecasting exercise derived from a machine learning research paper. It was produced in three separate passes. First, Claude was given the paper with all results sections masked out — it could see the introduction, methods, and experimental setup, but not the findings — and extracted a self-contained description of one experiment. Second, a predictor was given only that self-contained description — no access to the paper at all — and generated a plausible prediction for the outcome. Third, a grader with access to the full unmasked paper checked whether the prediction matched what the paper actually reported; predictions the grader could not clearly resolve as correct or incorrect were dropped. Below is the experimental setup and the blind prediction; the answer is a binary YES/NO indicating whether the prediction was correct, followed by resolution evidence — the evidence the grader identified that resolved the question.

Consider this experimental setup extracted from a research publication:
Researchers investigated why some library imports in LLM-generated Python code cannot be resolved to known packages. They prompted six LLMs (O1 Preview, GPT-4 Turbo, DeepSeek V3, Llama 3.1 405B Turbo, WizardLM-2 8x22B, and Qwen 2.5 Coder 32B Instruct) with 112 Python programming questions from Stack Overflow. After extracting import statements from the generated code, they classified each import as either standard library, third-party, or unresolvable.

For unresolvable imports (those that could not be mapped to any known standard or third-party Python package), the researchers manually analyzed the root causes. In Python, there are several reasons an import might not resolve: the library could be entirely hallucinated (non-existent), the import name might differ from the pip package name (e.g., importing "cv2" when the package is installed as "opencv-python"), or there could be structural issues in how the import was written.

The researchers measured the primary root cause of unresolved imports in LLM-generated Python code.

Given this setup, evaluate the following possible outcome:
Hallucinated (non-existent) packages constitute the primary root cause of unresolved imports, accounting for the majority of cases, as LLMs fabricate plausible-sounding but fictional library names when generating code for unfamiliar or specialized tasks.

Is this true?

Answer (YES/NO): NO